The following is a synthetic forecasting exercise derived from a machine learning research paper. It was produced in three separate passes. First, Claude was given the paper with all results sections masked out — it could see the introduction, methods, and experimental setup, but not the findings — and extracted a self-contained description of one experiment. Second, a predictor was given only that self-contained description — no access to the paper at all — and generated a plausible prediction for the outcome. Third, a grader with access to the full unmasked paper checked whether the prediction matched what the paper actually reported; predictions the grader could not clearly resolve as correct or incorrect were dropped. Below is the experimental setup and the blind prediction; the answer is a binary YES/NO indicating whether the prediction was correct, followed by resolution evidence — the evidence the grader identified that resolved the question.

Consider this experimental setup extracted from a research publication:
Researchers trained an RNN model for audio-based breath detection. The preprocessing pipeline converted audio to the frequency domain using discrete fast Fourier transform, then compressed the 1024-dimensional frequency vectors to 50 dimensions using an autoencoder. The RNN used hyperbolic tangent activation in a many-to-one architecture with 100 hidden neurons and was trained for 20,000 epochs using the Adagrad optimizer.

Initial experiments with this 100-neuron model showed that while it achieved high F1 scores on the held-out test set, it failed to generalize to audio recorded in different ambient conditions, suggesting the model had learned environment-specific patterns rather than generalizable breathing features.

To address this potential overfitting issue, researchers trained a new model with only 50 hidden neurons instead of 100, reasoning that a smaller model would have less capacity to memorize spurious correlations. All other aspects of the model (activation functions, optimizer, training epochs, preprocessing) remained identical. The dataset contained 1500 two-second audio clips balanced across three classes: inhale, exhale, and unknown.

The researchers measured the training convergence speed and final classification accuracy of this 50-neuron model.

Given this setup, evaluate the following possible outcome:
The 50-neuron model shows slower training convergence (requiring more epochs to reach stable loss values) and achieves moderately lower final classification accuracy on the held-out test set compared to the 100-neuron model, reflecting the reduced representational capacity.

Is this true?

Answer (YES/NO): YES